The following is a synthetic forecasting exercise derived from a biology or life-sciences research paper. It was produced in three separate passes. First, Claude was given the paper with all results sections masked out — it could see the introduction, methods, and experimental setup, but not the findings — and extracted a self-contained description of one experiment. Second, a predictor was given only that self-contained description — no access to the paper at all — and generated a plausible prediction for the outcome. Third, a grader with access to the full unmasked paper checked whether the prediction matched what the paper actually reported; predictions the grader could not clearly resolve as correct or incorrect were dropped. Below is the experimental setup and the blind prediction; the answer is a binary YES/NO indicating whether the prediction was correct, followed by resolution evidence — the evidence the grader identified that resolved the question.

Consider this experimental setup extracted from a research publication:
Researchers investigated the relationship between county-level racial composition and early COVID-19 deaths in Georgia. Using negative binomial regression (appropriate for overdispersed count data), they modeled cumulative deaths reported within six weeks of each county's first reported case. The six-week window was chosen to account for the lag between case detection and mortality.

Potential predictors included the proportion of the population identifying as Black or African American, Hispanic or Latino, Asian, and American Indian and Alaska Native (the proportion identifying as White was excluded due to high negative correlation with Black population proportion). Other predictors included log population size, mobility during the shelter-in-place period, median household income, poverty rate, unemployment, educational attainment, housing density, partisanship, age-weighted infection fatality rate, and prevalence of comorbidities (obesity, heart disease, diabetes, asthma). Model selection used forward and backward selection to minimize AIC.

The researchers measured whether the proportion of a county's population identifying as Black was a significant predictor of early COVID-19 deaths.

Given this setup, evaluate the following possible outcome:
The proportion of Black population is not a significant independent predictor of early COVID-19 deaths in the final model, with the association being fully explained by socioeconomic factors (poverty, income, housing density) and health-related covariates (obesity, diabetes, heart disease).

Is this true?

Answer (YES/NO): NO